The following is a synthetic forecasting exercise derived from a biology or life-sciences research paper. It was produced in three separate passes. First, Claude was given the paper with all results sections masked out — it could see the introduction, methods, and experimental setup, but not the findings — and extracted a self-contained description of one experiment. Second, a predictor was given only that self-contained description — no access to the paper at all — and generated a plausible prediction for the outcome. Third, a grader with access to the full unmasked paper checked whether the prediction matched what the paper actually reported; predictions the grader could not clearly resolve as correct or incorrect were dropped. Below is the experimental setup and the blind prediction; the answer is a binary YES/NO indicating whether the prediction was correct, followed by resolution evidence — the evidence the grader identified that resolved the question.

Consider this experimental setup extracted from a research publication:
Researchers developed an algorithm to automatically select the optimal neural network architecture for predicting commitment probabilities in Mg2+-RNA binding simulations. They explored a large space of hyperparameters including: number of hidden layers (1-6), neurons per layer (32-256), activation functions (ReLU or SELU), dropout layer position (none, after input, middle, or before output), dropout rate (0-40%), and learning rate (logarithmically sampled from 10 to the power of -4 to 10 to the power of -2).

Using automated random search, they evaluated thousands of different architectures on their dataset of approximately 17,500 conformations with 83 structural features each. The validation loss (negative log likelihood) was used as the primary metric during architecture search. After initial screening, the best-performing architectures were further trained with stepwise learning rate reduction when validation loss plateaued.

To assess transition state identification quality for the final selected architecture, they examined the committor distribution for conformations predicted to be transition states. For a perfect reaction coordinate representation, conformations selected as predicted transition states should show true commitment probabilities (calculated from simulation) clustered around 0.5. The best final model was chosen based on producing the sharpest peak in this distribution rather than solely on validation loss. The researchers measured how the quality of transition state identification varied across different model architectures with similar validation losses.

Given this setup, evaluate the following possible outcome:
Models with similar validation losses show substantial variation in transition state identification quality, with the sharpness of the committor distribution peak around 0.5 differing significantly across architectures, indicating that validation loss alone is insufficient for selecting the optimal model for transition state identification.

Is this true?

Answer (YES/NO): YES